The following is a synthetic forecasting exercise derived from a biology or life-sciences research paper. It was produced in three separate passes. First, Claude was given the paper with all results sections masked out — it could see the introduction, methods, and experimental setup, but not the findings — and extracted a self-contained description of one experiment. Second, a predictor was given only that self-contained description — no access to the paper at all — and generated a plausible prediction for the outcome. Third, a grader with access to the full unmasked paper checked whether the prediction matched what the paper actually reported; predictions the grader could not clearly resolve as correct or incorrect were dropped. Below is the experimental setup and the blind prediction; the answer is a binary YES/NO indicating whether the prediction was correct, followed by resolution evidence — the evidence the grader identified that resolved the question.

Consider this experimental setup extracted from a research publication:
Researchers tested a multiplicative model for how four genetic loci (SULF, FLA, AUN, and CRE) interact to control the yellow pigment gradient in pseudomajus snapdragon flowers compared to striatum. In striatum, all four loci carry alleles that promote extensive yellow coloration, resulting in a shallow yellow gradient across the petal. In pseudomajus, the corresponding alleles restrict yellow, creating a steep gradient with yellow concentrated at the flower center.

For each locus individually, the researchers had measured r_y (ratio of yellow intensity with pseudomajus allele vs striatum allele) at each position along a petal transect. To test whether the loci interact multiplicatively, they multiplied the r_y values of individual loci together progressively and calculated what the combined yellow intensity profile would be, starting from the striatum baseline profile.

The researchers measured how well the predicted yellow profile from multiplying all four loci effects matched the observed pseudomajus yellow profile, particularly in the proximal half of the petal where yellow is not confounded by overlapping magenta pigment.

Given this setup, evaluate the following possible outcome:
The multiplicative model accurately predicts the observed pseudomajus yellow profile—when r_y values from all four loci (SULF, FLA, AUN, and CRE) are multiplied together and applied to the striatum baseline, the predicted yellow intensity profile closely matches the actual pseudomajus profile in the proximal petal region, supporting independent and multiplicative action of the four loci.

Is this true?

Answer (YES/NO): YES